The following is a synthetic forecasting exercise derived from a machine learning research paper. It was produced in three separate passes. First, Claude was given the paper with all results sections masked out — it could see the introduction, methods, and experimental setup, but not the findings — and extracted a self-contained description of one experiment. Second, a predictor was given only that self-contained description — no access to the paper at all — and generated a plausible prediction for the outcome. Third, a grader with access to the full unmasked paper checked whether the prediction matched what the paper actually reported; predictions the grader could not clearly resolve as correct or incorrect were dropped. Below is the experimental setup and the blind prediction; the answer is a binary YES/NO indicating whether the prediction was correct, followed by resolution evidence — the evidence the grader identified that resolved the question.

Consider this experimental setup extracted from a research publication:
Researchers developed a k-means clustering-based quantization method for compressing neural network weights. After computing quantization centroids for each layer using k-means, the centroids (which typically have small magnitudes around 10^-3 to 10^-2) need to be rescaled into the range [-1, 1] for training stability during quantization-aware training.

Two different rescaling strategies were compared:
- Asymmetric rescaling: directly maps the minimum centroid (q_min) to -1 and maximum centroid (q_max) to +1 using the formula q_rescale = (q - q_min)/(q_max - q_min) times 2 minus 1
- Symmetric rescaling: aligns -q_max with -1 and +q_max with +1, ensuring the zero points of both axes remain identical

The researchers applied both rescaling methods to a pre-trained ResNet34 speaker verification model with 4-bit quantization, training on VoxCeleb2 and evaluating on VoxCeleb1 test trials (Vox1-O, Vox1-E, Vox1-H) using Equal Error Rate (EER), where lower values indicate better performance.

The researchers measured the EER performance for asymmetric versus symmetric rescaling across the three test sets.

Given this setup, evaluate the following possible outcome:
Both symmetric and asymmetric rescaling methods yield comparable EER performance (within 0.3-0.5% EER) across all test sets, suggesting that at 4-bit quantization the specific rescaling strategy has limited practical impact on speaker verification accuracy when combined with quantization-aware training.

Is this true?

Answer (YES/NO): NO